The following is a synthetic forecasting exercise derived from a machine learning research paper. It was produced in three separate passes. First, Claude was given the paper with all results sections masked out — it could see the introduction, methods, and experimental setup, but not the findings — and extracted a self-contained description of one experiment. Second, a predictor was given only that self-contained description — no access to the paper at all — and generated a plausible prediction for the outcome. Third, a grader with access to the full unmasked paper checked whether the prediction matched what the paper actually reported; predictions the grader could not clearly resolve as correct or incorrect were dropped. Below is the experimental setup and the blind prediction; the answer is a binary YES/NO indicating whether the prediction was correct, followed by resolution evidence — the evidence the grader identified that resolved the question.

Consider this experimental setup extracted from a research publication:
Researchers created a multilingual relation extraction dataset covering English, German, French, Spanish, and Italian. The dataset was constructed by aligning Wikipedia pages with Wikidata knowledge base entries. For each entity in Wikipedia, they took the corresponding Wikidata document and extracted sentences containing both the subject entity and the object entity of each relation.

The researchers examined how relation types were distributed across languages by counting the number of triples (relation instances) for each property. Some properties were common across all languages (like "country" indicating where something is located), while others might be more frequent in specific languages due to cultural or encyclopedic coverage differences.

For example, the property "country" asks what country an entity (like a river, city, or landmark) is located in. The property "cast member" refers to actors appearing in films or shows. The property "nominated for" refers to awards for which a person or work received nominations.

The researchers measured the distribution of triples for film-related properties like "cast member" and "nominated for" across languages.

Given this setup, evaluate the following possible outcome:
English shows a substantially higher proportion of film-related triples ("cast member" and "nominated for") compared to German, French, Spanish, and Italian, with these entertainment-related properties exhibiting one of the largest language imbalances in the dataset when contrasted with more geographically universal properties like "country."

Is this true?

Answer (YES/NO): NO